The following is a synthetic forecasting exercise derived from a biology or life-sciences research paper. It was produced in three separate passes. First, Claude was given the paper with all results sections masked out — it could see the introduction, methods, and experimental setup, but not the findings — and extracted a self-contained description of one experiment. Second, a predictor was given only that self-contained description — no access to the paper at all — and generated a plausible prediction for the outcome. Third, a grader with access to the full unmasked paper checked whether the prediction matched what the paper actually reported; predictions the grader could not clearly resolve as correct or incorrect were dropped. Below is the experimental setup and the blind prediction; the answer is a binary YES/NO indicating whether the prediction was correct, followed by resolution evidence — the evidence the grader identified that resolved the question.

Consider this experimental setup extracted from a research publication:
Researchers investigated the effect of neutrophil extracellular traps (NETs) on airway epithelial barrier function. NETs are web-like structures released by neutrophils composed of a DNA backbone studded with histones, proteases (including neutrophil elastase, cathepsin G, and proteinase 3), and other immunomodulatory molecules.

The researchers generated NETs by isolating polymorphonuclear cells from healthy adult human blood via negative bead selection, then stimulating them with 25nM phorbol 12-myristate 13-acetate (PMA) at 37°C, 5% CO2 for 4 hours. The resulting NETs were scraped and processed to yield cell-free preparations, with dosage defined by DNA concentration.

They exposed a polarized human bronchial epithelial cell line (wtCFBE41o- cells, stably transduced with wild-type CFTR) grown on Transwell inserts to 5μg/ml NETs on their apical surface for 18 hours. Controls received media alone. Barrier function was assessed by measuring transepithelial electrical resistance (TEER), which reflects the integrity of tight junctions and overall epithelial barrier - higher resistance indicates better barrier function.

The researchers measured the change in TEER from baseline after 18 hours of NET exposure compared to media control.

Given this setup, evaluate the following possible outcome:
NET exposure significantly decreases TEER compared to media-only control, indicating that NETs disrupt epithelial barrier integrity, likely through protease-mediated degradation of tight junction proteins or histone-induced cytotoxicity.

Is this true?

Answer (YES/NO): YES